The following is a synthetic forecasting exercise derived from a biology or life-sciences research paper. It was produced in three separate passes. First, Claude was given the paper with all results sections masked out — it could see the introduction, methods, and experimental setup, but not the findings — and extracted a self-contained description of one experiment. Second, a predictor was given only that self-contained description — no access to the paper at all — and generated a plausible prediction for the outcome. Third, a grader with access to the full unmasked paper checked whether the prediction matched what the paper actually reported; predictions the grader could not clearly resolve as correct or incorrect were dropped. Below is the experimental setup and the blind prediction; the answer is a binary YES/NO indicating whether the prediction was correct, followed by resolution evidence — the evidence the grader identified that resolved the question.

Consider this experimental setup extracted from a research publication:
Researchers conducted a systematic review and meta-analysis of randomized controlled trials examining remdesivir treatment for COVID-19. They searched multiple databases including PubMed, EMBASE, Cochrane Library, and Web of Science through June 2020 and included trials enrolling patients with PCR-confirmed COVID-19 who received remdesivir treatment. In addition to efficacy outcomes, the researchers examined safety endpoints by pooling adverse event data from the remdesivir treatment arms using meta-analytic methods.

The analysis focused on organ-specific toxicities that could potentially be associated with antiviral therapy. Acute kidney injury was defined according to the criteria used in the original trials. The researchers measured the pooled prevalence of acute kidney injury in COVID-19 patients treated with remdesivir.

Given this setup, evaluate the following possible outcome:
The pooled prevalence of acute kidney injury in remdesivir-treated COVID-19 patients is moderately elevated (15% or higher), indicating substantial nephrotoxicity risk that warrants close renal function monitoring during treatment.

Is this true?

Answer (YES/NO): NO